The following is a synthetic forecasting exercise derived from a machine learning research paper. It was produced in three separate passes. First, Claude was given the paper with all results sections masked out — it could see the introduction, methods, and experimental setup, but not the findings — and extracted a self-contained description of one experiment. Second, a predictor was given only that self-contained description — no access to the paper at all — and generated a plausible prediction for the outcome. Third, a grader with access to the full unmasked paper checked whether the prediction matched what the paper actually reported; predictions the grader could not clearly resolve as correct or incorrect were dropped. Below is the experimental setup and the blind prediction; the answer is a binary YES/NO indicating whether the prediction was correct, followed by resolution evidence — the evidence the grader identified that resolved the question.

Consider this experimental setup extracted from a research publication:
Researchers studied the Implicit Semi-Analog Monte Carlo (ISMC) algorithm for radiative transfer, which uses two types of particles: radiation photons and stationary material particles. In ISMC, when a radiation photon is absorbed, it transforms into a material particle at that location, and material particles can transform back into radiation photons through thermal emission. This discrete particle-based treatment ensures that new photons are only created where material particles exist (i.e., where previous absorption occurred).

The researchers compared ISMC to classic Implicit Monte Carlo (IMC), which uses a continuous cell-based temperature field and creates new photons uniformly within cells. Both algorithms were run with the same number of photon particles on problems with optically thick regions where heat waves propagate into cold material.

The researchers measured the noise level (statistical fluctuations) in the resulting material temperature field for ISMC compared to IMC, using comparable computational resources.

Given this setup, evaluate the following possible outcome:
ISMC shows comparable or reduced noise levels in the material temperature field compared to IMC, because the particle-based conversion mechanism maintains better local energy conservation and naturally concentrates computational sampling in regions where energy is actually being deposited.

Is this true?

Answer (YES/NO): NO